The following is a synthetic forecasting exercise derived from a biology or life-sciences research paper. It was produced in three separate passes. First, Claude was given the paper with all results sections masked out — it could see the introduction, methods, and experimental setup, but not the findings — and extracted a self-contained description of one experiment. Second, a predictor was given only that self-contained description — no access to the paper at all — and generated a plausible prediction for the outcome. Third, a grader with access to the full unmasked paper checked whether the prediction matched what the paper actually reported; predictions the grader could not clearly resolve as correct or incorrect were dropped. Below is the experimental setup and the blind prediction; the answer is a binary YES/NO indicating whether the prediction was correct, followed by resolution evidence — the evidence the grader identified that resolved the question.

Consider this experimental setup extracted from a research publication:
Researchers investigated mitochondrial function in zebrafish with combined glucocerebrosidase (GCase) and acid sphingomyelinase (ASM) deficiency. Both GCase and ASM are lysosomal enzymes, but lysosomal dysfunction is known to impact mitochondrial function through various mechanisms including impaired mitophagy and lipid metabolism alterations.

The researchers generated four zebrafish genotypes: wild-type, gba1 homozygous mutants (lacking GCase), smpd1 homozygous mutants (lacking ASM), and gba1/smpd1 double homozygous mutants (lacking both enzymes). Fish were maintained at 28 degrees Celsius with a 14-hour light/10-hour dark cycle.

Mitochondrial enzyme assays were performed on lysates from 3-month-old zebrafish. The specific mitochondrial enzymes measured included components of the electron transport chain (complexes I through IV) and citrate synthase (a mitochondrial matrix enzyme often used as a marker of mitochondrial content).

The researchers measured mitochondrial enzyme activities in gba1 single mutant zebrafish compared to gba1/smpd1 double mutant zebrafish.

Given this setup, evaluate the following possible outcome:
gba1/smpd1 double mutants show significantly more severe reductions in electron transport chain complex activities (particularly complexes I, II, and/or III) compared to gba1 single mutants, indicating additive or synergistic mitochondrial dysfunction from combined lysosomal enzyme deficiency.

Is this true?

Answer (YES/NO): NO